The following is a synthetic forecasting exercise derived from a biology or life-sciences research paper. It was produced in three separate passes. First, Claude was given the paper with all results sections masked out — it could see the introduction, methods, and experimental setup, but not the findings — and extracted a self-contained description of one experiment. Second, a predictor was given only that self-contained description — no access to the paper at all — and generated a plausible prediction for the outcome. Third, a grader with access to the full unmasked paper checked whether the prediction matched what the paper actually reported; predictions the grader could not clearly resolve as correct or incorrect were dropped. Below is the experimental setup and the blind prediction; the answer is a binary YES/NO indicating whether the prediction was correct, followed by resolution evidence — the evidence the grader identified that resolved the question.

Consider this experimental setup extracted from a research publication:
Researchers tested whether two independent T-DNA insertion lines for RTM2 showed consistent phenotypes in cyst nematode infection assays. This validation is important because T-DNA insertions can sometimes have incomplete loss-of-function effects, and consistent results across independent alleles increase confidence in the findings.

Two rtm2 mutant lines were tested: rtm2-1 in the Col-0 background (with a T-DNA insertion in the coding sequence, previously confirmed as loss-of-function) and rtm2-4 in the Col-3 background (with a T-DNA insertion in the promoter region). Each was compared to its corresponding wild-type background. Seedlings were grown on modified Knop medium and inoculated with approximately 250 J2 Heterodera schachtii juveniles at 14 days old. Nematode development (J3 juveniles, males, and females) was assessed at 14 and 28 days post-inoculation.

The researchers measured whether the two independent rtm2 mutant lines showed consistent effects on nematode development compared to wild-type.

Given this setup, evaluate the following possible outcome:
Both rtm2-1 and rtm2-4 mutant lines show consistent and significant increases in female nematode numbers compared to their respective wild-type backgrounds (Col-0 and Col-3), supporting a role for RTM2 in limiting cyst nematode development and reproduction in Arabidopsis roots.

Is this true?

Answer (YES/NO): NO